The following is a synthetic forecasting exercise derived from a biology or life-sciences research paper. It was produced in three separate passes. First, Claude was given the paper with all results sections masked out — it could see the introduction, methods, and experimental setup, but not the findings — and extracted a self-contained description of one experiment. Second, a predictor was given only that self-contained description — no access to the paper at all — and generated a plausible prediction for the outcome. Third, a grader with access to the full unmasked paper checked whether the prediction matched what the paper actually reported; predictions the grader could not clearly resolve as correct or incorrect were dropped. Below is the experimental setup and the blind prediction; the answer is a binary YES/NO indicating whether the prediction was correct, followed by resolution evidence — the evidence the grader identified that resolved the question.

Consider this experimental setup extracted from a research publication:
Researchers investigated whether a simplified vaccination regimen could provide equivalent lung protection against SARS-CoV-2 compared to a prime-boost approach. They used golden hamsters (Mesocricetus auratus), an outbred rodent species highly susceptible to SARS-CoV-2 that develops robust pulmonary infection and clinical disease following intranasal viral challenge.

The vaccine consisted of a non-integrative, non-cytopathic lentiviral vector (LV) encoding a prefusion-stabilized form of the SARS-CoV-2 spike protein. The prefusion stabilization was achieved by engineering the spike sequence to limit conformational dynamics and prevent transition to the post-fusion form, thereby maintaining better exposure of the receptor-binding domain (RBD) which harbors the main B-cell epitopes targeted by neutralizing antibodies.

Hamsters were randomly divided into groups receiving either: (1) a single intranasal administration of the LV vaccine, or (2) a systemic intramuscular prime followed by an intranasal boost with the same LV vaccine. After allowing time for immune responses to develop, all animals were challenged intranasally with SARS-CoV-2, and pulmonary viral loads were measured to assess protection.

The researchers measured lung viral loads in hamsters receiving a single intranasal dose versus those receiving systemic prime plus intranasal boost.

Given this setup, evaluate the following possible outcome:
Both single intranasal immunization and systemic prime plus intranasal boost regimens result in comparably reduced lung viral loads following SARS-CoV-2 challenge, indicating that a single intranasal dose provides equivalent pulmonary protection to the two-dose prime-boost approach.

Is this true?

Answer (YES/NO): YES